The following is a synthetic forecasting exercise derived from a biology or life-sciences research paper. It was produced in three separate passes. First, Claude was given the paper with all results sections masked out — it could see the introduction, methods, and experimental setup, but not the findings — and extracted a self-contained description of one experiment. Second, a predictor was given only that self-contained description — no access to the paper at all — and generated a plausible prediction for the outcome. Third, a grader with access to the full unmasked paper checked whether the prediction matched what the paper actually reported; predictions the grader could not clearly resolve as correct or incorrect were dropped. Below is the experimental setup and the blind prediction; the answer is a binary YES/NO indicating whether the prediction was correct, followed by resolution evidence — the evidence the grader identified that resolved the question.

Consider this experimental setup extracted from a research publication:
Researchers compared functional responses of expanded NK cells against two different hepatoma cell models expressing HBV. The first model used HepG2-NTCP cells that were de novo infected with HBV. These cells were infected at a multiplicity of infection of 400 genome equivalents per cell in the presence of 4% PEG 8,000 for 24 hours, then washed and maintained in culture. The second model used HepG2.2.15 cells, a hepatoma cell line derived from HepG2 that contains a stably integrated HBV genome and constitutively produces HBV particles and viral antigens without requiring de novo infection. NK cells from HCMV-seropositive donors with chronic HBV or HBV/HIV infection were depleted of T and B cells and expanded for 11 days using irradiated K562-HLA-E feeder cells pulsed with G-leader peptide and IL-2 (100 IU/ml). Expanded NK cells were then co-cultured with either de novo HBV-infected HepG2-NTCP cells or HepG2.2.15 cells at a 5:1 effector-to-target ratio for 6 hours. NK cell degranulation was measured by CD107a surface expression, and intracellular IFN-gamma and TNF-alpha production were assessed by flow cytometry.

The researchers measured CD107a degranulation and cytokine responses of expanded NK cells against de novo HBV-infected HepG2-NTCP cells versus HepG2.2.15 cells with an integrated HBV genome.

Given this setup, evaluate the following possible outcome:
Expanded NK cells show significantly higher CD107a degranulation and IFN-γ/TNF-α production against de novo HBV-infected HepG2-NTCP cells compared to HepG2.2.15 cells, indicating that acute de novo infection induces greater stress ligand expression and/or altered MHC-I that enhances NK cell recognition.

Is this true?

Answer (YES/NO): NO